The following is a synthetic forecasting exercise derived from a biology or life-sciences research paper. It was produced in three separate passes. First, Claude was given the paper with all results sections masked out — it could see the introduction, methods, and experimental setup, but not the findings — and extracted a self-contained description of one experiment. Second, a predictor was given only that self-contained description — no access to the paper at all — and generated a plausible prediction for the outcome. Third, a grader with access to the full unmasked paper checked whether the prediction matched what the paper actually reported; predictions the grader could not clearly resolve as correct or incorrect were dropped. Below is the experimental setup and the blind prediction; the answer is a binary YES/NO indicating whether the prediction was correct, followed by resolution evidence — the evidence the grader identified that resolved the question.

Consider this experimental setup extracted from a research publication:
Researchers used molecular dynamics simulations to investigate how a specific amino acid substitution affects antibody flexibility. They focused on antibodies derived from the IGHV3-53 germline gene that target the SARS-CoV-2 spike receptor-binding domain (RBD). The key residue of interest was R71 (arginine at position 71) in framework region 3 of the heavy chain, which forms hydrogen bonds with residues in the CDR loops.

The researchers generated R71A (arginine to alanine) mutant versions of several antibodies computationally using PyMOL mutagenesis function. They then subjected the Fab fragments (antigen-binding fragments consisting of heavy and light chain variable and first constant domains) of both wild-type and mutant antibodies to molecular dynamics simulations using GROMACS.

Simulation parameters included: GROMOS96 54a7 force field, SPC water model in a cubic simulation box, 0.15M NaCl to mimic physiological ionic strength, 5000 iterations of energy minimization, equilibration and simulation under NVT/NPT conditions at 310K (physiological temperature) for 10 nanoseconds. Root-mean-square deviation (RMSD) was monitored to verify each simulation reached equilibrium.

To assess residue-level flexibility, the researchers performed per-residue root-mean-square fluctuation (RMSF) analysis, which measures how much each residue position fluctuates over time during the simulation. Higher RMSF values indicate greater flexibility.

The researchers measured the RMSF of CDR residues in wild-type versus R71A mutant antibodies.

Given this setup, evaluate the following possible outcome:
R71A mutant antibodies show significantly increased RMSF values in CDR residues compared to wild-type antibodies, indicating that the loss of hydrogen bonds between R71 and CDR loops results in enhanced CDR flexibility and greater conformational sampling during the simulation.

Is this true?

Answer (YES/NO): YES